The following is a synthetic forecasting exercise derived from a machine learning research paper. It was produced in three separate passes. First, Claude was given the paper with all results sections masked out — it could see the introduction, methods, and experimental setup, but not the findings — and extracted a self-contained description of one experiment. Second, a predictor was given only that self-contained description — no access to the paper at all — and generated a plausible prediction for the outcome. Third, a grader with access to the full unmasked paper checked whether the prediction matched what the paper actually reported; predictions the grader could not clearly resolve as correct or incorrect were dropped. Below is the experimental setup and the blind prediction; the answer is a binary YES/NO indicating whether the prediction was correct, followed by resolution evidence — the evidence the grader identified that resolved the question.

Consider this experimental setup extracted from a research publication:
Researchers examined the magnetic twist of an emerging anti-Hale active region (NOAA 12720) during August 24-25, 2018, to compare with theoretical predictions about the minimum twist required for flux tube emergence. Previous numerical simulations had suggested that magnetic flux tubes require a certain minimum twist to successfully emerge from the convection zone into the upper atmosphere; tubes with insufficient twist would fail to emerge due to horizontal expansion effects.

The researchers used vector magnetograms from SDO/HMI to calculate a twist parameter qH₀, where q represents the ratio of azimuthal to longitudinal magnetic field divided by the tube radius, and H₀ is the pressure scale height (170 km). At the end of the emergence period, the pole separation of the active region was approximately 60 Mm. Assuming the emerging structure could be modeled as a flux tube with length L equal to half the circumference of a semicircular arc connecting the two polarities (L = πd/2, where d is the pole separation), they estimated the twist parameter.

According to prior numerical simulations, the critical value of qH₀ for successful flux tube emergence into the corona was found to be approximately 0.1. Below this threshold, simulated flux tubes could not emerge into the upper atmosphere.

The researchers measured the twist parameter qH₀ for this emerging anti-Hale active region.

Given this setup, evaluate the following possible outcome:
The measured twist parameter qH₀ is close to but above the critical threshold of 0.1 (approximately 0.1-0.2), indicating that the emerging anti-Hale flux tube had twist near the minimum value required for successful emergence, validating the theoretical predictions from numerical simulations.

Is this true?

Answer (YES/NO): NO